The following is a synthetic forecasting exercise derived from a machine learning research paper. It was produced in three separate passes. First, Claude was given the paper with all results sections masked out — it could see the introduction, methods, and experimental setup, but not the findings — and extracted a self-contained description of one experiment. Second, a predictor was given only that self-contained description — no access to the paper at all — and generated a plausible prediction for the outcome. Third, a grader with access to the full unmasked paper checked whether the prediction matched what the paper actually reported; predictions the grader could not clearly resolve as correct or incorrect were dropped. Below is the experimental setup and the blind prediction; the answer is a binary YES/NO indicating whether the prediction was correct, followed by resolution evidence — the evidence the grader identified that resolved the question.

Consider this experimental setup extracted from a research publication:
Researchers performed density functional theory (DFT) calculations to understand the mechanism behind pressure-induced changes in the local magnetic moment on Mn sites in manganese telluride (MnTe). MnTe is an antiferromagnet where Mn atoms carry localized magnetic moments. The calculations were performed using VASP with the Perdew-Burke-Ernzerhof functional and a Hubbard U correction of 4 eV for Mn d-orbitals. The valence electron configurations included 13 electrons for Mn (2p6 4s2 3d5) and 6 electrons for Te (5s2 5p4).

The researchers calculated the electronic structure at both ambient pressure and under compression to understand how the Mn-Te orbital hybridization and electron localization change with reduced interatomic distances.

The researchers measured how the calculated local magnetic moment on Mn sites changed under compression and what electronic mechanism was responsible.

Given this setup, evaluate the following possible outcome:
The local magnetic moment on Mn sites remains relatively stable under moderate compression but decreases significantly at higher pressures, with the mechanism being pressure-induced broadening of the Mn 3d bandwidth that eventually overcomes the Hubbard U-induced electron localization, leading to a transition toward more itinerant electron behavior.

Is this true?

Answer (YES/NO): NO